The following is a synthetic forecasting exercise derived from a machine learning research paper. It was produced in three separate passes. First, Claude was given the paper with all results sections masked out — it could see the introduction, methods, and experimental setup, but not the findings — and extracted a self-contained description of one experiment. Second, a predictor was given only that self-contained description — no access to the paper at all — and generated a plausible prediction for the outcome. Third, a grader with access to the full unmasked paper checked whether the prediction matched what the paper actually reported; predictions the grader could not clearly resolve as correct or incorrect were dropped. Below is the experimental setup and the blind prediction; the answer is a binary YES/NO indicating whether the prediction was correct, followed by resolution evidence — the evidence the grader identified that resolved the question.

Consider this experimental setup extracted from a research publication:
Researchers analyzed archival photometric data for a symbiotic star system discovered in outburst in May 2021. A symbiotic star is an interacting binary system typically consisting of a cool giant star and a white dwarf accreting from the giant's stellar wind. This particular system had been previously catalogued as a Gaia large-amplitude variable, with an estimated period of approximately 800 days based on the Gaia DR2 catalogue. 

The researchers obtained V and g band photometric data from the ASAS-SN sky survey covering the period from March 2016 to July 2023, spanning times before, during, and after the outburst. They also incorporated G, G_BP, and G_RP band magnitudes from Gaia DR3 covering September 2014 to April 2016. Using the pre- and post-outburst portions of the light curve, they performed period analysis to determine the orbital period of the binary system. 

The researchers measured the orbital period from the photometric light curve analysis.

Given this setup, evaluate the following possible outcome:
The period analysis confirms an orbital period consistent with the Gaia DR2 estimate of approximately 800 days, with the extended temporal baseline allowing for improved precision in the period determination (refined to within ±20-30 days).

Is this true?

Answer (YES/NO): NO